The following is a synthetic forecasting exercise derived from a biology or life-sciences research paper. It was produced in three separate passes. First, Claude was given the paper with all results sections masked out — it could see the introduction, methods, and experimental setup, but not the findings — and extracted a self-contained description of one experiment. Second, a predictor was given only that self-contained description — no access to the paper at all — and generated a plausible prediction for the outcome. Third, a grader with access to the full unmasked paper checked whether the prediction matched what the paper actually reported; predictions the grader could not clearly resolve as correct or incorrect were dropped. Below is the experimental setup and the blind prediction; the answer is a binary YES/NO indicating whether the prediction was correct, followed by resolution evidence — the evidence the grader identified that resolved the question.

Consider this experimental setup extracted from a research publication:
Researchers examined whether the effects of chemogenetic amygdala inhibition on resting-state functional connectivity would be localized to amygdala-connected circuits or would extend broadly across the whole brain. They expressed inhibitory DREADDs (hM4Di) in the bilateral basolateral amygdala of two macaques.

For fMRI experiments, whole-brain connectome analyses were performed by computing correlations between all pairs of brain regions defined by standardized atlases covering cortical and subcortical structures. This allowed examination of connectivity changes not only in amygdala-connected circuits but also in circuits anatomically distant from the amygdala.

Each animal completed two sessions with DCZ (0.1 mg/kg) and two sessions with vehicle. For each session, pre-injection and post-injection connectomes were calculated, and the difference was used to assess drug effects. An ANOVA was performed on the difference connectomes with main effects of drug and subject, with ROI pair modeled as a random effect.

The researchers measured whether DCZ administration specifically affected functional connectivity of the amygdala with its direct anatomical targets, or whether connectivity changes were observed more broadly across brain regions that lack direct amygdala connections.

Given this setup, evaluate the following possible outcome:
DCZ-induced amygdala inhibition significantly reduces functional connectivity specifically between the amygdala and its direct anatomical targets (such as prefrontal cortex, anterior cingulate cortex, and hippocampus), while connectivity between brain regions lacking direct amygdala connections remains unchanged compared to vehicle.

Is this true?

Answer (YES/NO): NO